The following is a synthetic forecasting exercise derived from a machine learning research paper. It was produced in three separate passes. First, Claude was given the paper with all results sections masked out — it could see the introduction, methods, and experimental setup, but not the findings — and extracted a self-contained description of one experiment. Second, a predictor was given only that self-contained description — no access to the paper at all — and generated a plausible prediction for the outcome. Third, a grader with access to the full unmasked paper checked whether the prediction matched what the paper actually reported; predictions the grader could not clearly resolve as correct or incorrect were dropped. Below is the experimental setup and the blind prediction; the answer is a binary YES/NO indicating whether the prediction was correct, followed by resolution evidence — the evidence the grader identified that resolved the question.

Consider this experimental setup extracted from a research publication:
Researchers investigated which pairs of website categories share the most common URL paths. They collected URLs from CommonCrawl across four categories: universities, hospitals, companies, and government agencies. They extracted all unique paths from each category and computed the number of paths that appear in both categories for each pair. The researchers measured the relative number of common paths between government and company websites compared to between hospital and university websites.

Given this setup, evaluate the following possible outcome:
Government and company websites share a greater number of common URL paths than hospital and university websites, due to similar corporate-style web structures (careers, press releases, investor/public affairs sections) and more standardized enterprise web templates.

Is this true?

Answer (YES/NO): YES